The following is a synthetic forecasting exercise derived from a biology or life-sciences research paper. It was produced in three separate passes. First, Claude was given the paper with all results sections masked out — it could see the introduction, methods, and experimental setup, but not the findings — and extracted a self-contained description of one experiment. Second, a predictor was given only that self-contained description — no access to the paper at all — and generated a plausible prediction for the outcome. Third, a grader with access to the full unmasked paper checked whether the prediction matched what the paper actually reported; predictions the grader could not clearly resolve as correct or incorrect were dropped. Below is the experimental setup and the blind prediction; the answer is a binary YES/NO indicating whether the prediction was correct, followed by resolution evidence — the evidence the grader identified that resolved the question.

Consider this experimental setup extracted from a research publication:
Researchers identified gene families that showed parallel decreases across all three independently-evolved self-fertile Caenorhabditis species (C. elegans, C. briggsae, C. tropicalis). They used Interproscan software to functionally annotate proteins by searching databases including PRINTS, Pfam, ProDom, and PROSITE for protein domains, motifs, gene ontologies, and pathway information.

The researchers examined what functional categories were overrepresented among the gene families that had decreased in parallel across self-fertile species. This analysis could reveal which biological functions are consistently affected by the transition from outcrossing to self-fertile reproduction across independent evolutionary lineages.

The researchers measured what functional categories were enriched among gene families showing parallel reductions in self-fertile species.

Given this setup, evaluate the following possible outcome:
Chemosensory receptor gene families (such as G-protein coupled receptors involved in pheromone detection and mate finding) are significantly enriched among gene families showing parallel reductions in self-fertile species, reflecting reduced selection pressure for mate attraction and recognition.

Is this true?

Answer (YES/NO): YES